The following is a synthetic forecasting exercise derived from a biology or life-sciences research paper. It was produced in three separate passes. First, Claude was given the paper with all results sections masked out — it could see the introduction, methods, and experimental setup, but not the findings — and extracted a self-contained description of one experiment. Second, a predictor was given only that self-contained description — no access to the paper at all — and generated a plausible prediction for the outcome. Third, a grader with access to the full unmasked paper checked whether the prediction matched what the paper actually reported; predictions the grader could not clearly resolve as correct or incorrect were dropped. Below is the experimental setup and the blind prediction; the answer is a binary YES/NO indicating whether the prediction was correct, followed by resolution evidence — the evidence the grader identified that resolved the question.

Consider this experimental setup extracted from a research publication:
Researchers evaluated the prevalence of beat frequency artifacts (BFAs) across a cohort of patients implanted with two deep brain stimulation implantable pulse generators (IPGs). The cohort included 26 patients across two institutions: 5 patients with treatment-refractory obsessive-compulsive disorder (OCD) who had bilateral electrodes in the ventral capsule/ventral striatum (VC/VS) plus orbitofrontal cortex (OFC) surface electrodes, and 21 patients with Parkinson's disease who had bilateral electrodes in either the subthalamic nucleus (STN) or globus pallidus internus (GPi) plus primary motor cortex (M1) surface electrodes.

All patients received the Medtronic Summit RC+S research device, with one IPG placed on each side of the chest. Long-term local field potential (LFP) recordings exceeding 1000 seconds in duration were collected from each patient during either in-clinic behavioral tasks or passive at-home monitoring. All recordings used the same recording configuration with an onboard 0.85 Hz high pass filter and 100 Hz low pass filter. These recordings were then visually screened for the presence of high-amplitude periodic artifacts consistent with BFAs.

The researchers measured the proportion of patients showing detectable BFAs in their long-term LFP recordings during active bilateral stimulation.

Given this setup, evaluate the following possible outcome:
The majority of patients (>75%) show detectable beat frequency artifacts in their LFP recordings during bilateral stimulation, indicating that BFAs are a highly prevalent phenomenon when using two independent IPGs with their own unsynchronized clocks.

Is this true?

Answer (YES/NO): YES